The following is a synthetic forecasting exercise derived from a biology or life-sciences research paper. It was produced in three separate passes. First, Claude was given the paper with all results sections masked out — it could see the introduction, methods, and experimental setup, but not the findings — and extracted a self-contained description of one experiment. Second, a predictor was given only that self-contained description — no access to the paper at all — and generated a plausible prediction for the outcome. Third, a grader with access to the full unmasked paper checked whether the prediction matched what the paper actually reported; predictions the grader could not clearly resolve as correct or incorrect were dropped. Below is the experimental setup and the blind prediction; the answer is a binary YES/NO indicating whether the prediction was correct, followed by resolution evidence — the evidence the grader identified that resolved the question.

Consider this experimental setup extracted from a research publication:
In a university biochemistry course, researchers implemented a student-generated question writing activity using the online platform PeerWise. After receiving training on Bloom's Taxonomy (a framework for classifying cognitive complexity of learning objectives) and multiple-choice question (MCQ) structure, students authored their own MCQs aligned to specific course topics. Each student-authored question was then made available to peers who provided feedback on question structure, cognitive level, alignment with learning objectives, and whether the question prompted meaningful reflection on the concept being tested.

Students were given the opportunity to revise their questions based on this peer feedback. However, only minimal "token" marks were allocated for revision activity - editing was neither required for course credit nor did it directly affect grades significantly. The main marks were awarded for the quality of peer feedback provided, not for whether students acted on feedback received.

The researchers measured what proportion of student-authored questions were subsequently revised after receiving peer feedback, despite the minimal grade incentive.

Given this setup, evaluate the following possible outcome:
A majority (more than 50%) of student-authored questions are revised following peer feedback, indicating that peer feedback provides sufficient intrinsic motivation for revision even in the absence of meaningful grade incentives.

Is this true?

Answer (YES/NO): YES